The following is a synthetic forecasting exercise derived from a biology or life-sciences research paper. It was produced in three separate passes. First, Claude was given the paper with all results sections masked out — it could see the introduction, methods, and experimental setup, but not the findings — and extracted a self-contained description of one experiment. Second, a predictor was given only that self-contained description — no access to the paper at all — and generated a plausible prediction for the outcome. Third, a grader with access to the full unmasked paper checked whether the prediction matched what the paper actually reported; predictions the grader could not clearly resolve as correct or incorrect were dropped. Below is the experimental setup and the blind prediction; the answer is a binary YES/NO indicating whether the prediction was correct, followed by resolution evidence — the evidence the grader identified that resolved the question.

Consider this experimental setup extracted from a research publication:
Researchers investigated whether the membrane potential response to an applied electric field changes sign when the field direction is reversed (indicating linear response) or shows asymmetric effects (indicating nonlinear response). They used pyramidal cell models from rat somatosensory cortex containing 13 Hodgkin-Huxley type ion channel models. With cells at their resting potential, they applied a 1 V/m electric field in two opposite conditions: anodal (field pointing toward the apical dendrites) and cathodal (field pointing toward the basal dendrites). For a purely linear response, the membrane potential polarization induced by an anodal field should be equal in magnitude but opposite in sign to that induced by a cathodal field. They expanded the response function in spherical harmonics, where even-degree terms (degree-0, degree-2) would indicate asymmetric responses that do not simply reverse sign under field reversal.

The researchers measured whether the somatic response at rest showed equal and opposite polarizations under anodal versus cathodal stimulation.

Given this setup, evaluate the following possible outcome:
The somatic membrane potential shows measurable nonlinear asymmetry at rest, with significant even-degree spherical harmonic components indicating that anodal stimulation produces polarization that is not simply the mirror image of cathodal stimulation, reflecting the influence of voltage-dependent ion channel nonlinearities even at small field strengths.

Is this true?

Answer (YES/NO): NO